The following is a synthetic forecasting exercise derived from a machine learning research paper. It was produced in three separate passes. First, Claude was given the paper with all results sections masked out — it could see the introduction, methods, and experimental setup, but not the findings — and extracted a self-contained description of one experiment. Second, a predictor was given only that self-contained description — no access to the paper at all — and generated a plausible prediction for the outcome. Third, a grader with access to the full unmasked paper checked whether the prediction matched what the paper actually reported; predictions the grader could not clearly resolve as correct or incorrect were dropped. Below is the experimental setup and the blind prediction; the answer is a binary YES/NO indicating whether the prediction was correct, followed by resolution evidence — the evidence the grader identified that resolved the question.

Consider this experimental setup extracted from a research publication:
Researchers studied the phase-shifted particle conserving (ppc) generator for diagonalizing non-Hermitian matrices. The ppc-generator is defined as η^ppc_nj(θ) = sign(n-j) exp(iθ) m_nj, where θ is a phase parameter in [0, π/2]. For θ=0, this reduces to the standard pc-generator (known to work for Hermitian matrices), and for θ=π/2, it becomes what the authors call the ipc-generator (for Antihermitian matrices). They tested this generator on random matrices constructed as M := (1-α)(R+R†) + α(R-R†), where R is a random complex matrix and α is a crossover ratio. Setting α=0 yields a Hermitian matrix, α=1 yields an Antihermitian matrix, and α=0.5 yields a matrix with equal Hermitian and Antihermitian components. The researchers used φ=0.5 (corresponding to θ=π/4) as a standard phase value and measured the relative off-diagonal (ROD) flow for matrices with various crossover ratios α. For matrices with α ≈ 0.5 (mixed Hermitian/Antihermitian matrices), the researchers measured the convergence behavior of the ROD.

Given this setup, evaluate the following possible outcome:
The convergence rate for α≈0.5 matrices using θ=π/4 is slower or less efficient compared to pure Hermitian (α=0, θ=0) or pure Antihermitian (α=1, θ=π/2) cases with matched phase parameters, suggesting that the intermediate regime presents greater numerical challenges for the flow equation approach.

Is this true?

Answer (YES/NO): YES